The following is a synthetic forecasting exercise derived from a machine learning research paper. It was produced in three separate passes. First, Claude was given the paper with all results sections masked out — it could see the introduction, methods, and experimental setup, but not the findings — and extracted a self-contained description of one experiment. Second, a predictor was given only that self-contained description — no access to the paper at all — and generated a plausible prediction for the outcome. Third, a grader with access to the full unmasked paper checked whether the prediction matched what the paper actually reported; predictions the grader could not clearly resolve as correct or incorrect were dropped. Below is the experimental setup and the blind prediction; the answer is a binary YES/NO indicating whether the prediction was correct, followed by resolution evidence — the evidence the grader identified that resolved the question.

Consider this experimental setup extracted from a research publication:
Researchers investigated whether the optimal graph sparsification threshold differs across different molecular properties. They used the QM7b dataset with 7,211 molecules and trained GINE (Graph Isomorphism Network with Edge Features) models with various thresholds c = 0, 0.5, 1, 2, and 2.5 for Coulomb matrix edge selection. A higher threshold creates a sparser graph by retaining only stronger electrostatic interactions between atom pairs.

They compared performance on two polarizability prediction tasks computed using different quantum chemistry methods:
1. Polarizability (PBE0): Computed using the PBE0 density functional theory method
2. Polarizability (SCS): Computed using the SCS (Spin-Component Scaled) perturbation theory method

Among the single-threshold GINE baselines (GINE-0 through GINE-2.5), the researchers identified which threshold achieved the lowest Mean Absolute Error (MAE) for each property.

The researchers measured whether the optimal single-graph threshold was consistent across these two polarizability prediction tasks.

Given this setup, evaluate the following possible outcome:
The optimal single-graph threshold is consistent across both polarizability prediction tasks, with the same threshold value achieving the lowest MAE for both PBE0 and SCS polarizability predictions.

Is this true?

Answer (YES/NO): NO